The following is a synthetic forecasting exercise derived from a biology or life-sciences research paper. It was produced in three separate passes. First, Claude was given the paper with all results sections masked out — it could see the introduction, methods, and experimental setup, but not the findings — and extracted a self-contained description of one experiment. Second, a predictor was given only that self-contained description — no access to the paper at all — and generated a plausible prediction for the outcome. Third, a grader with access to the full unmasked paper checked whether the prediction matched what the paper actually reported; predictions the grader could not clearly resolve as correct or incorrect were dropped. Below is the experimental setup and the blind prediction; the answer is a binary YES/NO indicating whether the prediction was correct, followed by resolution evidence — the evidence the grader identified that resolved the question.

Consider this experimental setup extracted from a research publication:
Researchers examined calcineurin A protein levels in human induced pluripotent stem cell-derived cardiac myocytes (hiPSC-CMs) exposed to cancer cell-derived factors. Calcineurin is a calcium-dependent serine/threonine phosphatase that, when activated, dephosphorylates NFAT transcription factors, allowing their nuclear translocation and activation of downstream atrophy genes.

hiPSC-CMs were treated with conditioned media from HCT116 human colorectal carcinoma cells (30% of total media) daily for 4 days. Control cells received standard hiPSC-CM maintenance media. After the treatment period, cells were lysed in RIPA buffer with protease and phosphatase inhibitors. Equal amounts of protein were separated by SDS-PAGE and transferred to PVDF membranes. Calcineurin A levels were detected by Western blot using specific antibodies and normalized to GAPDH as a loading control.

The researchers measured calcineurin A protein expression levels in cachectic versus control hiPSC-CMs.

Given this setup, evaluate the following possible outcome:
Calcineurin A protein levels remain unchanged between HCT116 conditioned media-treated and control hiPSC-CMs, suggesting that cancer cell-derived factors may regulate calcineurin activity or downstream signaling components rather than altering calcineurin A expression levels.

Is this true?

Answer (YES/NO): NO